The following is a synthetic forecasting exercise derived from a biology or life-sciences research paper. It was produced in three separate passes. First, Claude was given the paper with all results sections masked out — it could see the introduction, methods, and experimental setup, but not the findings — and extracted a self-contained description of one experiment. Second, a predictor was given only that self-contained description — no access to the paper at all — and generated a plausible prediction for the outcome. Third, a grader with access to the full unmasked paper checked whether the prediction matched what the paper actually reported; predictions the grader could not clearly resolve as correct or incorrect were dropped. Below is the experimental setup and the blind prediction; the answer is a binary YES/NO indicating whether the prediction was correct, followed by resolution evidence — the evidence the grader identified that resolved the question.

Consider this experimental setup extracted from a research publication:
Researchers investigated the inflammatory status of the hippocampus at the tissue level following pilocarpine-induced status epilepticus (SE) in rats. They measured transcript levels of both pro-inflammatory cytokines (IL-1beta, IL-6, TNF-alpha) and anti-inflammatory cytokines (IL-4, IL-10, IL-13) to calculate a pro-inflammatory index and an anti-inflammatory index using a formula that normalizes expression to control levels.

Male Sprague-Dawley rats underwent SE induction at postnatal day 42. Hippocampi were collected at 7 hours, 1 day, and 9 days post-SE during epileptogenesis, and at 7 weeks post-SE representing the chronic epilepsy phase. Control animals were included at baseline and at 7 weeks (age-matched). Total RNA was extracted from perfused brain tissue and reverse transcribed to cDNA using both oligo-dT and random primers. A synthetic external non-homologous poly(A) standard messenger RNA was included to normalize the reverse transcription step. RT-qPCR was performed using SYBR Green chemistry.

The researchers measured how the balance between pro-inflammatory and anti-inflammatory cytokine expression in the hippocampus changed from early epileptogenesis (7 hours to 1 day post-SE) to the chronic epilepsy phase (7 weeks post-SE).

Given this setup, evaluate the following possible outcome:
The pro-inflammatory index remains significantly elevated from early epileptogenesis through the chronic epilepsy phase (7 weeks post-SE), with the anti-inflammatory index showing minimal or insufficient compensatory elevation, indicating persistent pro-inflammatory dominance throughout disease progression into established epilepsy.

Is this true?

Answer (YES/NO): NO